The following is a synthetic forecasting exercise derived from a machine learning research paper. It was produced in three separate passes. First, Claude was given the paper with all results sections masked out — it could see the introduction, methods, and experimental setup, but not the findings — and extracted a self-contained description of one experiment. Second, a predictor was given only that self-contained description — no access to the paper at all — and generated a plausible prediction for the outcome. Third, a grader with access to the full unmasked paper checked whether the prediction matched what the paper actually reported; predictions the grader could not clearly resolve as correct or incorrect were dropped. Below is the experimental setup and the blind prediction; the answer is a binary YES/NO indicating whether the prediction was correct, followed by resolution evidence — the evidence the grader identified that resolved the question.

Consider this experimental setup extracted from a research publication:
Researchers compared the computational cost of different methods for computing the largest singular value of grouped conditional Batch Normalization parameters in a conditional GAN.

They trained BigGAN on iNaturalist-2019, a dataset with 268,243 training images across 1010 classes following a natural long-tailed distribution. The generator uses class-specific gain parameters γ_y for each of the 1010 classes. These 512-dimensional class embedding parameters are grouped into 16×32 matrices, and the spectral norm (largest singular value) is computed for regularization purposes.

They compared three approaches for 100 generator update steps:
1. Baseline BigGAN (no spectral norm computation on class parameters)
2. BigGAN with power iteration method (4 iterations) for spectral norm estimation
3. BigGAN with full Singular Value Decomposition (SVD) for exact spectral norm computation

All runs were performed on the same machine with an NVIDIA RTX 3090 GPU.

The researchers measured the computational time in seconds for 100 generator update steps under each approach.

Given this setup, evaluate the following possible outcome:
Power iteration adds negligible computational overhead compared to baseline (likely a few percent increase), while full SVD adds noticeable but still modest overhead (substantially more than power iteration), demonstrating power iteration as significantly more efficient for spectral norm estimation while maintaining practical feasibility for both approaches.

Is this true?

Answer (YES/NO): NO